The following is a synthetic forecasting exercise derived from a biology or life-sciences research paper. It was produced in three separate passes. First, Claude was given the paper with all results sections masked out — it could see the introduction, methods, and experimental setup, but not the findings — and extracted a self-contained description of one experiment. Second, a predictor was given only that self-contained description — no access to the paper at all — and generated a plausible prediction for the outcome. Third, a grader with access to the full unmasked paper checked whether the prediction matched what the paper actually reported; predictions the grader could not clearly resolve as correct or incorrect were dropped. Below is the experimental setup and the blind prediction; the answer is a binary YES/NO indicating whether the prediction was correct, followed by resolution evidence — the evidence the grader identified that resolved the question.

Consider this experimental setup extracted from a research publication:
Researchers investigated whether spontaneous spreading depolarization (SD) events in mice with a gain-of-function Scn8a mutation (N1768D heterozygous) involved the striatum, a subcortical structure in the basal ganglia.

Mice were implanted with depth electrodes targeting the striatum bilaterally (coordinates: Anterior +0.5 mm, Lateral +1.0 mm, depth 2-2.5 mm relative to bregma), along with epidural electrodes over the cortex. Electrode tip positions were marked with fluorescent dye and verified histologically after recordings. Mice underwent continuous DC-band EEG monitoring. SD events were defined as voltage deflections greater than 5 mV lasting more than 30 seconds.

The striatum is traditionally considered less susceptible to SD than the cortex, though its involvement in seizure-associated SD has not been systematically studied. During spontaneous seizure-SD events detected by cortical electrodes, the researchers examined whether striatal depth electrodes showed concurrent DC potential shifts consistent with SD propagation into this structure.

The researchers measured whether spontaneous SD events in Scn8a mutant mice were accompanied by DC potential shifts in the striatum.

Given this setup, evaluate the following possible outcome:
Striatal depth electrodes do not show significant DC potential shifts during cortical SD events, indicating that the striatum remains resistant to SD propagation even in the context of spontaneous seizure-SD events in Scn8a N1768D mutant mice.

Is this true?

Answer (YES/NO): NO